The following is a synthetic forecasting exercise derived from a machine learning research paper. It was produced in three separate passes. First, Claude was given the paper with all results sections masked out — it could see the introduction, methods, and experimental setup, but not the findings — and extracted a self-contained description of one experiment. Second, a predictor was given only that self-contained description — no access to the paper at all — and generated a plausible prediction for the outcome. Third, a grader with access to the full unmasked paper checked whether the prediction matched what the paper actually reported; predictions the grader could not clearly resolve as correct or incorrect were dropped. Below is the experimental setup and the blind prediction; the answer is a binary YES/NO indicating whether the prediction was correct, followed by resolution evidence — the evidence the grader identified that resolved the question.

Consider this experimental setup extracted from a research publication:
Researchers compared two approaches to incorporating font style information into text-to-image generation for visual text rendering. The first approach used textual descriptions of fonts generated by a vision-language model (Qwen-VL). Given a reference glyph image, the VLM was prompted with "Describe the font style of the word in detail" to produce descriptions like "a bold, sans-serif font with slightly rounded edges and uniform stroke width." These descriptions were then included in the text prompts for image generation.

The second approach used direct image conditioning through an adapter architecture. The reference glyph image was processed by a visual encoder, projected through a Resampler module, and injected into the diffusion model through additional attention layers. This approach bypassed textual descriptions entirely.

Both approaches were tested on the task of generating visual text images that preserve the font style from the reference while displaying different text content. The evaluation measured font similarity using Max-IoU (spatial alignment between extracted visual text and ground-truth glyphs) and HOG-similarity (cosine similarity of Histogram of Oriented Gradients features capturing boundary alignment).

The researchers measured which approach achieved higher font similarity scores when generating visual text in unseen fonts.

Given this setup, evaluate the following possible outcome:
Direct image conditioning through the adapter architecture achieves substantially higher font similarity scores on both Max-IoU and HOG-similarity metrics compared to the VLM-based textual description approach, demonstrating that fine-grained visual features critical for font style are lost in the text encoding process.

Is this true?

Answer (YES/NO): YES